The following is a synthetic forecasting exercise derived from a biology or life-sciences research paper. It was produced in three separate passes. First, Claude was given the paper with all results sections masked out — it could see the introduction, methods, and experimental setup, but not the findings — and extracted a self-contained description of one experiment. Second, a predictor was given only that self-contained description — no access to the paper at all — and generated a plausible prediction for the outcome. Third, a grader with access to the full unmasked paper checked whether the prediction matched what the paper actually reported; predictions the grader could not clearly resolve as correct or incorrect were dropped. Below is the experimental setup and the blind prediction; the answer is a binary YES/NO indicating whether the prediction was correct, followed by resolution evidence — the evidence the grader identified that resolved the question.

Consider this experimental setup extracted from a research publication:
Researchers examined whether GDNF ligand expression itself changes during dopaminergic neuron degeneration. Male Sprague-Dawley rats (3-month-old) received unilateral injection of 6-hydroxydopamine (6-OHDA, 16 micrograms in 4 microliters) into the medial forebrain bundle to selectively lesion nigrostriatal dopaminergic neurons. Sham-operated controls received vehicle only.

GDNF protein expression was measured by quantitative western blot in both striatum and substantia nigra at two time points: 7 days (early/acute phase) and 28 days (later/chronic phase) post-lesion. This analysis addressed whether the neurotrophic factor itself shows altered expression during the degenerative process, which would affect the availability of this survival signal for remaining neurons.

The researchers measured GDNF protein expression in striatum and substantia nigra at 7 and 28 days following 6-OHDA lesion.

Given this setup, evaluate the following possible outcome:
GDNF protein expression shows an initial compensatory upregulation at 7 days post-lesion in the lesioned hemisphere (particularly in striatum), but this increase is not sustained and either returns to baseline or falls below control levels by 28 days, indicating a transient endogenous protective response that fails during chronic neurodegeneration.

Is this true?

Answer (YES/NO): NO